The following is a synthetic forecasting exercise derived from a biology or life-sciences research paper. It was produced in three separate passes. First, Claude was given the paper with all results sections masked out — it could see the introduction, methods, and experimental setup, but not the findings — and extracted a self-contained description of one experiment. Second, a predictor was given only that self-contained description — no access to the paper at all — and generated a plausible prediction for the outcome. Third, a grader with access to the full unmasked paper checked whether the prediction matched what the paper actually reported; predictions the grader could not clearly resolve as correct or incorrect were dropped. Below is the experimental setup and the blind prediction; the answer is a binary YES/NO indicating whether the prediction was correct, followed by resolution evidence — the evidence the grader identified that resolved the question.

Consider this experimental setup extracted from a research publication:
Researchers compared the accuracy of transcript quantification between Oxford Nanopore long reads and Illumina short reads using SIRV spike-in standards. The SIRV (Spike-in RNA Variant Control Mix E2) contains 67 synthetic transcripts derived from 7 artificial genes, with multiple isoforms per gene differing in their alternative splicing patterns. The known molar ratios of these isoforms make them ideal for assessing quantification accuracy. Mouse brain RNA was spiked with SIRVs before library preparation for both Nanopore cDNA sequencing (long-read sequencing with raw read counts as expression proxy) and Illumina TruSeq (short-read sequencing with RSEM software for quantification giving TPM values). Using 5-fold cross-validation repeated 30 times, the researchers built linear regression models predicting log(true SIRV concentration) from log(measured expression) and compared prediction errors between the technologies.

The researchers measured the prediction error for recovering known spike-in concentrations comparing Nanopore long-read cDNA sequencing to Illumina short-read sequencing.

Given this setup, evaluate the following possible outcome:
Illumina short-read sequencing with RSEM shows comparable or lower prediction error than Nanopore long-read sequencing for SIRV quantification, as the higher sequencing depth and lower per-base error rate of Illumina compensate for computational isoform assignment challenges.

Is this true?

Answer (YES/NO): YES